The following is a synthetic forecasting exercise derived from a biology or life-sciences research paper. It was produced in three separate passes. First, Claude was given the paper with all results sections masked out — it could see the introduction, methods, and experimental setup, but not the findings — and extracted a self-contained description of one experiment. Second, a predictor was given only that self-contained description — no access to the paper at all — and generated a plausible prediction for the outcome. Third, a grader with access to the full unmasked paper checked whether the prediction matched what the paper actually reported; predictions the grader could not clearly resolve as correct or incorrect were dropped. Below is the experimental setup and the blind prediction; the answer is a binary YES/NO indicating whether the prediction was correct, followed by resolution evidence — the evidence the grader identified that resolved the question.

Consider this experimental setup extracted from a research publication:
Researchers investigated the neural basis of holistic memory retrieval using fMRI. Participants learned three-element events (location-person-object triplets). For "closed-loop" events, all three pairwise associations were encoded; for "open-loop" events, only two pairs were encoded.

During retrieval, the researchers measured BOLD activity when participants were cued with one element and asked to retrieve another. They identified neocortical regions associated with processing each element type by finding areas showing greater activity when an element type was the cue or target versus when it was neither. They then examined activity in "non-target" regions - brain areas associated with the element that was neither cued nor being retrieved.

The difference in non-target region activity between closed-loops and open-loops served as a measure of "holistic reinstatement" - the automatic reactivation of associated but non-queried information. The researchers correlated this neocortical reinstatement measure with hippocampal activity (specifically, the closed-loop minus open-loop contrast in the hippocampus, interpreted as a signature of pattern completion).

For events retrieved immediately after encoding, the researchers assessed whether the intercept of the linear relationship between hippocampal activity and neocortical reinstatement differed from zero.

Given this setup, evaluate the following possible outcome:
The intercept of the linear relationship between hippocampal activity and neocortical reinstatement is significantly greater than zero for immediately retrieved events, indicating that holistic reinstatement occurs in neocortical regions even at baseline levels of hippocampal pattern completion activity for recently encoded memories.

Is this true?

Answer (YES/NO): NO